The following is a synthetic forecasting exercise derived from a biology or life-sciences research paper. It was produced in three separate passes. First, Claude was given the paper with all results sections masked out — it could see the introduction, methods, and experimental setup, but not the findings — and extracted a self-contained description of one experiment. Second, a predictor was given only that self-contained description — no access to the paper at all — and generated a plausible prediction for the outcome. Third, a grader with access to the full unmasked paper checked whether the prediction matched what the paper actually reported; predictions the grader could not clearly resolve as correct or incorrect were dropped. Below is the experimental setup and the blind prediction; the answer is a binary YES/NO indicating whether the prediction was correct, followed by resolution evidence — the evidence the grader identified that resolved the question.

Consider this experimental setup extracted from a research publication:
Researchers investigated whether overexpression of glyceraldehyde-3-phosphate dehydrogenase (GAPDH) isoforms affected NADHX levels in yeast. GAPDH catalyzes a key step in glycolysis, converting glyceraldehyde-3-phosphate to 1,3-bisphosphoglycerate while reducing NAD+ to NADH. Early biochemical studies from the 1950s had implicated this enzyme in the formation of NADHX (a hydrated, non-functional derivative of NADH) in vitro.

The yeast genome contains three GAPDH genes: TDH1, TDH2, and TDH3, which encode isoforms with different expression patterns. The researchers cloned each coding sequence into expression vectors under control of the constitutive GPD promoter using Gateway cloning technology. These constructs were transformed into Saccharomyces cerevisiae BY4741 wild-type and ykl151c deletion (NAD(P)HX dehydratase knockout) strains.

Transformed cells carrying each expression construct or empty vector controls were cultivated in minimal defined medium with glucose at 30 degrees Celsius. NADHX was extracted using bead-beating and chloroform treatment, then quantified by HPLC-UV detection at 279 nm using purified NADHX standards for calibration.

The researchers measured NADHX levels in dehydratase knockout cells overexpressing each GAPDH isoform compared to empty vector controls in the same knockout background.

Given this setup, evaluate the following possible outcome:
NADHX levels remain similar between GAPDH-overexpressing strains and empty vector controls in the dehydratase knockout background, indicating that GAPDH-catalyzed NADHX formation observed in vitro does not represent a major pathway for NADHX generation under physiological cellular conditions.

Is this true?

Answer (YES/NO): YES